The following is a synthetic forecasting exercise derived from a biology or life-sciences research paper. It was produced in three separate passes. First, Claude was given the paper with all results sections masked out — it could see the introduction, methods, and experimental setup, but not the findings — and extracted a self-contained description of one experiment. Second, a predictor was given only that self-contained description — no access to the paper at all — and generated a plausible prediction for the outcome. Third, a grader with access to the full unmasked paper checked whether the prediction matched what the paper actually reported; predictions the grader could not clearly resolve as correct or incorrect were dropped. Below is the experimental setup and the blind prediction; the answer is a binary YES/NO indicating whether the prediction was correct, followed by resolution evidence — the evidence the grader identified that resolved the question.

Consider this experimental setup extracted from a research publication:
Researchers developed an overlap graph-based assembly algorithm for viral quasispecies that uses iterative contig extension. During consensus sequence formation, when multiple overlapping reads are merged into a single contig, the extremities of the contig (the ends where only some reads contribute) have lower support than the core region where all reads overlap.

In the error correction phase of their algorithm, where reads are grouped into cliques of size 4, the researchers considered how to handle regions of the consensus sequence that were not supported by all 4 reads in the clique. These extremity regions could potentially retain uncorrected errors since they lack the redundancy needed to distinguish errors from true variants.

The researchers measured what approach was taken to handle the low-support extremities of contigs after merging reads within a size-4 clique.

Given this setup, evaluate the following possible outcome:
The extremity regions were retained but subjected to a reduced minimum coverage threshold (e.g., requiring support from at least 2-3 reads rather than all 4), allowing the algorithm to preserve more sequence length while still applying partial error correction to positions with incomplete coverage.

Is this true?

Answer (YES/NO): NO